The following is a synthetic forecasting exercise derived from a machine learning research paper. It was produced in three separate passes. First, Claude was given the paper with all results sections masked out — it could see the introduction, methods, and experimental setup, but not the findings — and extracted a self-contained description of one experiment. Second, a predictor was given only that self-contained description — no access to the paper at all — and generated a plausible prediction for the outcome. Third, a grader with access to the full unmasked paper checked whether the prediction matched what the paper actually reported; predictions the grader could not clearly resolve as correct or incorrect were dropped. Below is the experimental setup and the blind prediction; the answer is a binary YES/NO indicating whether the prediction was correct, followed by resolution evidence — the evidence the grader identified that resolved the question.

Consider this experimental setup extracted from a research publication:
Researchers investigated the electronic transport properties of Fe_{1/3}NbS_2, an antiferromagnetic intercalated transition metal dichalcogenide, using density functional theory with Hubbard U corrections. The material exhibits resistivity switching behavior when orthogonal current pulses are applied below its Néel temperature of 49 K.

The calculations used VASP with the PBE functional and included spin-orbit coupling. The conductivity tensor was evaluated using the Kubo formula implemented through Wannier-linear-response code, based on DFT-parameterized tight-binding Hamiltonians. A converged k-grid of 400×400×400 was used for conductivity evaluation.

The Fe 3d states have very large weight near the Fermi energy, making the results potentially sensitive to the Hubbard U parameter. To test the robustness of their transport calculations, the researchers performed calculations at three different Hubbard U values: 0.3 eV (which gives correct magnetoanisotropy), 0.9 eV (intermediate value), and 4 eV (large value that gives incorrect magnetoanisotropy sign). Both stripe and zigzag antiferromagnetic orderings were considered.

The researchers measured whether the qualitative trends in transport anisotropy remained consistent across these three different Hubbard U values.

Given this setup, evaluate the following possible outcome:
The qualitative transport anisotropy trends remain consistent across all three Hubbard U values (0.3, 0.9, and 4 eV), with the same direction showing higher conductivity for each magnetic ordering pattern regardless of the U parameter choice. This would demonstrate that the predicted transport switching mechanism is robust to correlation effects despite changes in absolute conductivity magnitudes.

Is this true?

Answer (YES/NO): YES